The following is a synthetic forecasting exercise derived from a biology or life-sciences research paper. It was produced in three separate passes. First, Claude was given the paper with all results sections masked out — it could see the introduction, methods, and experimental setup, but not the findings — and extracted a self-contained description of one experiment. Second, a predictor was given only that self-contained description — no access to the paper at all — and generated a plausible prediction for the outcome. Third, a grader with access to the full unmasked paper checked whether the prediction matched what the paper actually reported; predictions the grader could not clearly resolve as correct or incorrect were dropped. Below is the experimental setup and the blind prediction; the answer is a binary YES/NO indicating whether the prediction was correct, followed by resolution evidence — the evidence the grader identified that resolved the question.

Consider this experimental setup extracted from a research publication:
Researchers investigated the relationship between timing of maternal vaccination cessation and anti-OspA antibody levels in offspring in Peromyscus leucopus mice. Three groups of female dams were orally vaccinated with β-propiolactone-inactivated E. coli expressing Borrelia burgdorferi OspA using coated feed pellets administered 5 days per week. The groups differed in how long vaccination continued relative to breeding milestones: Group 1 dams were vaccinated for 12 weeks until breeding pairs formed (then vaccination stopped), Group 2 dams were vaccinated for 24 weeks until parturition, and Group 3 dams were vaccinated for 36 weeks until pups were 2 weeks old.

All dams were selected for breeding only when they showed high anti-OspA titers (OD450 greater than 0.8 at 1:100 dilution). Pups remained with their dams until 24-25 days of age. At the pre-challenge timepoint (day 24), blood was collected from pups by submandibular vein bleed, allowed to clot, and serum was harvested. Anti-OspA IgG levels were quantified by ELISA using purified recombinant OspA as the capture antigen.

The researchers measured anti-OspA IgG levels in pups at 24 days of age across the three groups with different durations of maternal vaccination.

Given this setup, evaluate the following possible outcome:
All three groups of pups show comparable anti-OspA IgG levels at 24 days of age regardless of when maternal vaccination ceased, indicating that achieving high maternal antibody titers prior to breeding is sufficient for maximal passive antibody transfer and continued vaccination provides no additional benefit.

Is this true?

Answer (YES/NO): NO